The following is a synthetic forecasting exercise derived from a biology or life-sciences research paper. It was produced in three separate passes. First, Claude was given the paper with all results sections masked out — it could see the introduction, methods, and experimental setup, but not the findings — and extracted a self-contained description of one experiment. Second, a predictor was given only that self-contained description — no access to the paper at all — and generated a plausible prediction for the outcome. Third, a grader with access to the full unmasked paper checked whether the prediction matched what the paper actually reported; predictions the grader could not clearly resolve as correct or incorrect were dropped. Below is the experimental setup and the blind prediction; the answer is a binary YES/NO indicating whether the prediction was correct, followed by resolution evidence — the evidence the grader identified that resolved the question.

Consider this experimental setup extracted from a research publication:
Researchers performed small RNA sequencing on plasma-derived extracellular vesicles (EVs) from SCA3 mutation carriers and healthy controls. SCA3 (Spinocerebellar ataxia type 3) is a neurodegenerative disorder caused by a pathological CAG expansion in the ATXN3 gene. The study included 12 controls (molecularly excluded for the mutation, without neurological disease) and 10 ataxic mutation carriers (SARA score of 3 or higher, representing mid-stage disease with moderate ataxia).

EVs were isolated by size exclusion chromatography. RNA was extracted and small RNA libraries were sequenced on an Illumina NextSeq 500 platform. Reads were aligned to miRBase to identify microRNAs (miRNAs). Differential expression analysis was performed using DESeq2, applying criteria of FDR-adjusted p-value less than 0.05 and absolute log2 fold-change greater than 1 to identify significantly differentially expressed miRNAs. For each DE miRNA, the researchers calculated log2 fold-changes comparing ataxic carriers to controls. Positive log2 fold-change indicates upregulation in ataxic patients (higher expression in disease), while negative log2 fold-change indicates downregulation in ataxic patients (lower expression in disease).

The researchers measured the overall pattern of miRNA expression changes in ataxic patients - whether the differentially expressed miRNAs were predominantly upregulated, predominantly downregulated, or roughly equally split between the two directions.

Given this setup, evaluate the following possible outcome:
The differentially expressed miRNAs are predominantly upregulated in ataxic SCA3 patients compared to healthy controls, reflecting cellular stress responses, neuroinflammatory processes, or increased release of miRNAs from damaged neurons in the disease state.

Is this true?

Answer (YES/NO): NO